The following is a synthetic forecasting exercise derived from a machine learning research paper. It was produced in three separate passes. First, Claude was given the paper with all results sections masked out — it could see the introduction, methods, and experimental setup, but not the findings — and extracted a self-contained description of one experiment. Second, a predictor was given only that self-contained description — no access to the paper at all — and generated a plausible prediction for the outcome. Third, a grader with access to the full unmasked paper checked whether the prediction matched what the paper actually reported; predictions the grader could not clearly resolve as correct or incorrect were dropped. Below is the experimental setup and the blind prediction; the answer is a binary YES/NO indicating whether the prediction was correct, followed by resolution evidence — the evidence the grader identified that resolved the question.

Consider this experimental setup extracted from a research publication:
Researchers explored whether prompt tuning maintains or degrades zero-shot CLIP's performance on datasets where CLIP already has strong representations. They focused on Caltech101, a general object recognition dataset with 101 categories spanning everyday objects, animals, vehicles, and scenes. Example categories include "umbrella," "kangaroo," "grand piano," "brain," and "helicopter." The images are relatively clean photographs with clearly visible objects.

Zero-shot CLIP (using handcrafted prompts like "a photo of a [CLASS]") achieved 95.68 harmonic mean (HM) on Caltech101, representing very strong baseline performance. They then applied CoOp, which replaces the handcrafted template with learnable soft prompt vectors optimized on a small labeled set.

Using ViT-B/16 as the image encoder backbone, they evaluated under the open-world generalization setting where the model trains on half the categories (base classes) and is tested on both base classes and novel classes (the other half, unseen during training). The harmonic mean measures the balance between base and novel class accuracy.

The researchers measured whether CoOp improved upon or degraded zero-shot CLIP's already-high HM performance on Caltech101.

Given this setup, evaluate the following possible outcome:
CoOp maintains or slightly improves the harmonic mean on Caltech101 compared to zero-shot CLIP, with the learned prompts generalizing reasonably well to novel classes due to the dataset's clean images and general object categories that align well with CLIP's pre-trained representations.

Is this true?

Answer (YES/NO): NO